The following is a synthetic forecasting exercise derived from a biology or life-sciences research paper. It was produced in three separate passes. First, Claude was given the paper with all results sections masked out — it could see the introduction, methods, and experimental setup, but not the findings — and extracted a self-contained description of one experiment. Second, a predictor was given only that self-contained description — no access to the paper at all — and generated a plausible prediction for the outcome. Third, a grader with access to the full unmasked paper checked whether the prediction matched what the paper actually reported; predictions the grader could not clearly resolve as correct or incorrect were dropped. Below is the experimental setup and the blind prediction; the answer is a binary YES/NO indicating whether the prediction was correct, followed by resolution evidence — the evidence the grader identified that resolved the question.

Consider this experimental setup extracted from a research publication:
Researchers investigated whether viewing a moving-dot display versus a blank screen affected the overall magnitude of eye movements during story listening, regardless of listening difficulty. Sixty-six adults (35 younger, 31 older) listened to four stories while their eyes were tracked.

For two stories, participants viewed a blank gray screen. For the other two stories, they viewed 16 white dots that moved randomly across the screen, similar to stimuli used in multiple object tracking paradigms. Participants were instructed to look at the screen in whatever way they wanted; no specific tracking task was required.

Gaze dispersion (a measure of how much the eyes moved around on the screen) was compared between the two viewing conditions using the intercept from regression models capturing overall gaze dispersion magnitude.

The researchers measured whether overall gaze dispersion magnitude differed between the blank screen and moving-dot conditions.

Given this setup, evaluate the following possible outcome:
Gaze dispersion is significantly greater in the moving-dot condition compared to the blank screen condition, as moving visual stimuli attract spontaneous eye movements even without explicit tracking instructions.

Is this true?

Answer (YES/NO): YES